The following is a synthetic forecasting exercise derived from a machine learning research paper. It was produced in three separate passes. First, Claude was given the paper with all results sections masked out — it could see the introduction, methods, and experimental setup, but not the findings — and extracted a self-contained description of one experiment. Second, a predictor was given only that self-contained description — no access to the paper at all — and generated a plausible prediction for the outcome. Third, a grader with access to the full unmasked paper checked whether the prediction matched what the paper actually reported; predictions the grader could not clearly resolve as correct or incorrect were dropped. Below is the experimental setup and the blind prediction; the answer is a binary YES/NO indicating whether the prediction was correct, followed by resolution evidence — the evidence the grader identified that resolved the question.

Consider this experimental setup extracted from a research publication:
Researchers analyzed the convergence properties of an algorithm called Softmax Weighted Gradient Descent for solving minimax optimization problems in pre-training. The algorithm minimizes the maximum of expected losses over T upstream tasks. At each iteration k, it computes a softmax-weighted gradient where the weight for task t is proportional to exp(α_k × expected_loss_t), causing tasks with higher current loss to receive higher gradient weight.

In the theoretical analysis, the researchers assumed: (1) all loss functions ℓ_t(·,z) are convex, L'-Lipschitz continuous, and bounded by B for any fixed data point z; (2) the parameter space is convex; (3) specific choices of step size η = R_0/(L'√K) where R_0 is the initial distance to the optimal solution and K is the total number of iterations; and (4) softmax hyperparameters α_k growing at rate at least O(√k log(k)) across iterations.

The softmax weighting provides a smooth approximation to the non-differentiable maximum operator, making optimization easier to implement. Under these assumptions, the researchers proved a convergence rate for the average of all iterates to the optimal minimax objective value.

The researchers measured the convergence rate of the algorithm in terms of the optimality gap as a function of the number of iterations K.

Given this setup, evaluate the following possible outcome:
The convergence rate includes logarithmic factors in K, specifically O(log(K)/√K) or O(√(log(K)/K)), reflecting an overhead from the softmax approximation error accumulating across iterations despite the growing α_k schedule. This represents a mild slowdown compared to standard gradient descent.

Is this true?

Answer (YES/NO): NO